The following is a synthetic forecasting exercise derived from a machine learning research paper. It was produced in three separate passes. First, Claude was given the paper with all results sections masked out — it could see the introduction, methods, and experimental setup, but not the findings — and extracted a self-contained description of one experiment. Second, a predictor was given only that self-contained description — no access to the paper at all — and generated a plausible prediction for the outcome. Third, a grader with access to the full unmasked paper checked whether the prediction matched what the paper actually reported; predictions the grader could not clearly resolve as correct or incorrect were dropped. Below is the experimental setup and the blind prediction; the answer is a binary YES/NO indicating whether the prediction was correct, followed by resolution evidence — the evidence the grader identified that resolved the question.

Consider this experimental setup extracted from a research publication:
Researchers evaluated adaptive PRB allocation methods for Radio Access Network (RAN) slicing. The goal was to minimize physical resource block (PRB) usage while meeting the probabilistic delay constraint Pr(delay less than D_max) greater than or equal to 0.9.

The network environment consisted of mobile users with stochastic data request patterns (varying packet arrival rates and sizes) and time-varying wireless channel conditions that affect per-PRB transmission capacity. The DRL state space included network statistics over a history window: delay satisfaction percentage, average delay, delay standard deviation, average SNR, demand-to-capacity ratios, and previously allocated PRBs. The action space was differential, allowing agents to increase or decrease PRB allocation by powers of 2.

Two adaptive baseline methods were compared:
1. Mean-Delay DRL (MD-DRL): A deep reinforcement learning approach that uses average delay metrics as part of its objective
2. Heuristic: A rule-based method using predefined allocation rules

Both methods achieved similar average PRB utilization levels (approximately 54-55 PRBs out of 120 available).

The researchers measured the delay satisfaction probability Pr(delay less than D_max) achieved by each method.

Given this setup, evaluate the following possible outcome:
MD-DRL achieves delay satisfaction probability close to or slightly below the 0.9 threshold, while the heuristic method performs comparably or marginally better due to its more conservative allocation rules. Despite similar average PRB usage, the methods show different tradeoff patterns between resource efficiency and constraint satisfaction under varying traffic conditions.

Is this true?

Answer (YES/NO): NO